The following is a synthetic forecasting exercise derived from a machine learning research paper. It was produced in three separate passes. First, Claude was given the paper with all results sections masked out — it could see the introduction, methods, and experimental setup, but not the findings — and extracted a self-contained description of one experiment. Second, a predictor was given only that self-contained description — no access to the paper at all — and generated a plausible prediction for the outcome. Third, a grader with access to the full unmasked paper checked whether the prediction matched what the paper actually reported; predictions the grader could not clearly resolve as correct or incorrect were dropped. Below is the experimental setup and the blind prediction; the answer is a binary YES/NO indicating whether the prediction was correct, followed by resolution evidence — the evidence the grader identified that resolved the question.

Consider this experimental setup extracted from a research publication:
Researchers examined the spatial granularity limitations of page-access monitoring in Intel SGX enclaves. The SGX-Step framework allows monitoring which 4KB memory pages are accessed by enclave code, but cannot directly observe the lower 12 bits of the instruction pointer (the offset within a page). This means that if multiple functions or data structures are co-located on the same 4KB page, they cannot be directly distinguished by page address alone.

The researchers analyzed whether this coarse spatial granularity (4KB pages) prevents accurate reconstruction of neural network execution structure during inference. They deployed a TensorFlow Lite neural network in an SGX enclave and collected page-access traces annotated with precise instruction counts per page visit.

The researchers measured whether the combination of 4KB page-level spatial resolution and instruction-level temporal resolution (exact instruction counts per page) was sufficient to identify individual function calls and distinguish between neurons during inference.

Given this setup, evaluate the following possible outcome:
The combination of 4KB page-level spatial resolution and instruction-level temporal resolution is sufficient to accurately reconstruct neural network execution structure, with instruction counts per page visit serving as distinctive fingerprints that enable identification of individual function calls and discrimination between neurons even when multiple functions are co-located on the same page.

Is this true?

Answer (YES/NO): YES